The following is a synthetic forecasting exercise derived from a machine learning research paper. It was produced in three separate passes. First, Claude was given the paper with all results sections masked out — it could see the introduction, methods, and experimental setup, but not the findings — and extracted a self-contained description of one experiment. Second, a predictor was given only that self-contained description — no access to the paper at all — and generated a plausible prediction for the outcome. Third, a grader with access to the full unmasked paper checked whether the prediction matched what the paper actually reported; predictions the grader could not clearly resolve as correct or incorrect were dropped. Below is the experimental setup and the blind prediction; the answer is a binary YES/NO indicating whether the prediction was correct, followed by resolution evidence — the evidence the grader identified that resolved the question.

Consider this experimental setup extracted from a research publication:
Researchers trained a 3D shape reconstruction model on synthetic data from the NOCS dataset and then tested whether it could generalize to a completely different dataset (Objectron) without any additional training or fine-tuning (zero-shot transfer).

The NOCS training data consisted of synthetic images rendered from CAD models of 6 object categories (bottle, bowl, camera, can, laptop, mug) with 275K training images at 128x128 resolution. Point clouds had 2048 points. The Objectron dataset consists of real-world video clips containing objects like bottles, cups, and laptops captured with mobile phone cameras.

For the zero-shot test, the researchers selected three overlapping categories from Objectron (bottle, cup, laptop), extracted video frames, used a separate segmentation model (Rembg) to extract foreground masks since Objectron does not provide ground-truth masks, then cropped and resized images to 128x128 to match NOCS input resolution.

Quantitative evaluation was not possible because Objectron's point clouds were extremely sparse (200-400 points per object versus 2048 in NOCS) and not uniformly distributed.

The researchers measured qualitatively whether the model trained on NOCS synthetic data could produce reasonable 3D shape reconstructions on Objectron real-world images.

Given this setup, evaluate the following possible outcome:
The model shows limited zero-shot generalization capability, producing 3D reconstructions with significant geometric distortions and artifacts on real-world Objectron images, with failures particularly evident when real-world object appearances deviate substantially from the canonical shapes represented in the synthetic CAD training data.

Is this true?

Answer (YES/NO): NO